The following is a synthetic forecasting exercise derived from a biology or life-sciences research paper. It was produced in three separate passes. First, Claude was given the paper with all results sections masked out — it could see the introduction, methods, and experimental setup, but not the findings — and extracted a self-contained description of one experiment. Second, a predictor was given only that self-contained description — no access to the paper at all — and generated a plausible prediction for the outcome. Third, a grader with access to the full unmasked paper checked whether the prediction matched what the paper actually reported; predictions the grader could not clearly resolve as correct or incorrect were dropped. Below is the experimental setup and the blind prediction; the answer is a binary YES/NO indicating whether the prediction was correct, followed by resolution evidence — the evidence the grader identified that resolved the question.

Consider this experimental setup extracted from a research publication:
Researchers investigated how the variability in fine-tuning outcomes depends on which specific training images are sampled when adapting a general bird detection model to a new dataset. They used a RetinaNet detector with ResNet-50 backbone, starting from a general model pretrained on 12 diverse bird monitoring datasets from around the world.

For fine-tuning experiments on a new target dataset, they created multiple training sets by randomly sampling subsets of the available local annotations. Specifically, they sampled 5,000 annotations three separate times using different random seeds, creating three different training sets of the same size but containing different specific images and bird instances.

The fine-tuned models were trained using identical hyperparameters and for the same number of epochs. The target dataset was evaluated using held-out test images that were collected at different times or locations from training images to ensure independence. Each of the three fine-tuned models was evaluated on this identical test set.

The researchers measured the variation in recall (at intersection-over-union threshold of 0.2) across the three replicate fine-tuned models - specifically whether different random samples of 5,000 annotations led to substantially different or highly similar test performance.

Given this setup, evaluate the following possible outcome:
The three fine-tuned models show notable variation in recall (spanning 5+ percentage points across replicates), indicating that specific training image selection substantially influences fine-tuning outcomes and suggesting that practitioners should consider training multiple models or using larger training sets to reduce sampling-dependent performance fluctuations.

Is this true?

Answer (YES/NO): NO